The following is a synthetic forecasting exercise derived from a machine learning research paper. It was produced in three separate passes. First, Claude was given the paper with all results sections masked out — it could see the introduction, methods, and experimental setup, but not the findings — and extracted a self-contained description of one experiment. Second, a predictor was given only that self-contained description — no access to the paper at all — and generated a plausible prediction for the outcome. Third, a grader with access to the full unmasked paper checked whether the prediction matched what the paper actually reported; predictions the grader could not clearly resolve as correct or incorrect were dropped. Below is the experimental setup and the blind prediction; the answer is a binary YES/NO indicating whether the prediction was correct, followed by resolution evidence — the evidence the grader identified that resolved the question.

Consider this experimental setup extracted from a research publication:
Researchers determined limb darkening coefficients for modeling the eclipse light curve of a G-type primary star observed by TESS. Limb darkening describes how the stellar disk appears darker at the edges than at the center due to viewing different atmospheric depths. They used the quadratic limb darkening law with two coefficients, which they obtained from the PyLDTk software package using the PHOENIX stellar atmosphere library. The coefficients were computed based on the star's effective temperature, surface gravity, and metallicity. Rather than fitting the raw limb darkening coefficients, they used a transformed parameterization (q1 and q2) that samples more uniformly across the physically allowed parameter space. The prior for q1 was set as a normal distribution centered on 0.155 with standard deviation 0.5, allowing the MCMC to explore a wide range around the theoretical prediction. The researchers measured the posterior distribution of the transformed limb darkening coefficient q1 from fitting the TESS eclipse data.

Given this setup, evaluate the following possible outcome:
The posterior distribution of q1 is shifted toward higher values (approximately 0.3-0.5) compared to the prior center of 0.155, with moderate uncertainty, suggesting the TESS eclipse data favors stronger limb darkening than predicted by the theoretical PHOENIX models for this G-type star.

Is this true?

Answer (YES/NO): NO